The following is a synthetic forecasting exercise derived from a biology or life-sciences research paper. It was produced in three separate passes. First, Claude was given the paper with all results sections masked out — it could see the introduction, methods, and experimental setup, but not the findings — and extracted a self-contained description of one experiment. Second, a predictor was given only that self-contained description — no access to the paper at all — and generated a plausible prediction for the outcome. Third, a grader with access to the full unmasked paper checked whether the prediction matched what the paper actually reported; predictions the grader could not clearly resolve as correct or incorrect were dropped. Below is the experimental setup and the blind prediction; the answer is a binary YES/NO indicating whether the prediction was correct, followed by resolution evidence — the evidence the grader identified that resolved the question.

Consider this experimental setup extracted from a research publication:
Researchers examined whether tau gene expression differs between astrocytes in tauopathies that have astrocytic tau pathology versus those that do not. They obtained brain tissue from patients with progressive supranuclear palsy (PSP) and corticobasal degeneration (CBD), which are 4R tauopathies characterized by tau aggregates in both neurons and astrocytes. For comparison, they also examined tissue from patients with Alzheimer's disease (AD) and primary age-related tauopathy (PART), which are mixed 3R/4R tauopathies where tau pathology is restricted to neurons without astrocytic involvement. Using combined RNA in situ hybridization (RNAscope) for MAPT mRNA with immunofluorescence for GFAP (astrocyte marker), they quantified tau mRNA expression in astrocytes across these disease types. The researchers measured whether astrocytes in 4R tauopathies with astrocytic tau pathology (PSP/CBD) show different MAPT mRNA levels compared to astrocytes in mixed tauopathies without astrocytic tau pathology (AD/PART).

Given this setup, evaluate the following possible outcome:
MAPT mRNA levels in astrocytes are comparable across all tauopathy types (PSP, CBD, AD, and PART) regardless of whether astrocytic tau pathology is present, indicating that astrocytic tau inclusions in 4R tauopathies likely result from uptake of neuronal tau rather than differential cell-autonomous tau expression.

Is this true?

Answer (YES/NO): YES